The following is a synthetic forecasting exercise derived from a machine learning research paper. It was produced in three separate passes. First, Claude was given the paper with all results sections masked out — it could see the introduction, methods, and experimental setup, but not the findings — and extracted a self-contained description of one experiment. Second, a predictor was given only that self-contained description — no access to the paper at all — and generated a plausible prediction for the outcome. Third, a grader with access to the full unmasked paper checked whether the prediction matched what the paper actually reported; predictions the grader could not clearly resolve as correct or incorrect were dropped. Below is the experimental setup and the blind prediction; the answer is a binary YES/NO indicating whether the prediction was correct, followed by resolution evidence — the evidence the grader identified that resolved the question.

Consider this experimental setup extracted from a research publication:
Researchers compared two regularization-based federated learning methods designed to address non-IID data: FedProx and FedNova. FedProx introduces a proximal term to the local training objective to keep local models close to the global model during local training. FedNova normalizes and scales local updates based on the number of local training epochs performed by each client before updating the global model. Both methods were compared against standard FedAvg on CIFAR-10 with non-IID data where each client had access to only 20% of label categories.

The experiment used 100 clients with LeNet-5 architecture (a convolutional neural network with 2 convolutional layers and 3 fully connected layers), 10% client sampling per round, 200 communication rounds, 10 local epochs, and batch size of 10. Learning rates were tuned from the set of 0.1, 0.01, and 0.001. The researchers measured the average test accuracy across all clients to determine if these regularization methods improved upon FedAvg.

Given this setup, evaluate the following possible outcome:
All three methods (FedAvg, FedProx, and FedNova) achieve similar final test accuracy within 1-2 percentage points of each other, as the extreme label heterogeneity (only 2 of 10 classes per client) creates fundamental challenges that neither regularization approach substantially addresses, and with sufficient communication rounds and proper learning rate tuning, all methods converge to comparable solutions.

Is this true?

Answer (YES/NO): NO